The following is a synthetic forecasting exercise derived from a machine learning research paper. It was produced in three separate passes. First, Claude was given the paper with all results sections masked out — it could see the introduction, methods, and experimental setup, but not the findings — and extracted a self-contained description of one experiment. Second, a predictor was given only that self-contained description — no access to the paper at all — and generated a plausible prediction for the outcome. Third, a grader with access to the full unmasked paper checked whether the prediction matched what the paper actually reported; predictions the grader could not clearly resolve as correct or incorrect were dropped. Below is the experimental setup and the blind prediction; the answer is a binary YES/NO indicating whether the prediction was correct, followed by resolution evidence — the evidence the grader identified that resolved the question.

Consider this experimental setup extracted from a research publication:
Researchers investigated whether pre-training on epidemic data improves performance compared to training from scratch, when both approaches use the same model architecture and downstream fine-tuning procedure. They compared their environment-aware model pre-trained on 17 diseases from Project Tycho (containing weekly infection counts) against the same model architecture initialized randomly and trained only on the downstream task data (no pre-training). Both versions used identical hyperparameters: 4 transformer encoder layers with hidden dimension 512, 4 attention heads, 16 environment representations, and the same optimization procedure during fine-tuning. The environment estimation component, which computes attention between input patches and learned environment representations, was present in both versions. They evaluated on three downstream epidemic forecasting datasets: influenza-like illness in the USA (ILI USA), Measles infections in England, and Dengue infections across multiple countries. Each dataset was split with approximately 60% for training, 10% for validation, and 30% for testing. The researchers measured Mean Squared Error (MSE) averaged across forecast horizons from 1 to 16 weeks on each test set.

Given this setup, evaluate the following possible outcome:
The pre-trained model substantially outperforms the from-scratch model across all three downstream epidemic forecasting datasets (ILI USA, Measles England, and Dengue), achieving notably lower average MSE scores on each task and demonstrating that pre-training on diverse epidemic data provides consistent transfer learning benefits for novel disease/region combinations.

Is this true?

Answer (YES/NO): NO